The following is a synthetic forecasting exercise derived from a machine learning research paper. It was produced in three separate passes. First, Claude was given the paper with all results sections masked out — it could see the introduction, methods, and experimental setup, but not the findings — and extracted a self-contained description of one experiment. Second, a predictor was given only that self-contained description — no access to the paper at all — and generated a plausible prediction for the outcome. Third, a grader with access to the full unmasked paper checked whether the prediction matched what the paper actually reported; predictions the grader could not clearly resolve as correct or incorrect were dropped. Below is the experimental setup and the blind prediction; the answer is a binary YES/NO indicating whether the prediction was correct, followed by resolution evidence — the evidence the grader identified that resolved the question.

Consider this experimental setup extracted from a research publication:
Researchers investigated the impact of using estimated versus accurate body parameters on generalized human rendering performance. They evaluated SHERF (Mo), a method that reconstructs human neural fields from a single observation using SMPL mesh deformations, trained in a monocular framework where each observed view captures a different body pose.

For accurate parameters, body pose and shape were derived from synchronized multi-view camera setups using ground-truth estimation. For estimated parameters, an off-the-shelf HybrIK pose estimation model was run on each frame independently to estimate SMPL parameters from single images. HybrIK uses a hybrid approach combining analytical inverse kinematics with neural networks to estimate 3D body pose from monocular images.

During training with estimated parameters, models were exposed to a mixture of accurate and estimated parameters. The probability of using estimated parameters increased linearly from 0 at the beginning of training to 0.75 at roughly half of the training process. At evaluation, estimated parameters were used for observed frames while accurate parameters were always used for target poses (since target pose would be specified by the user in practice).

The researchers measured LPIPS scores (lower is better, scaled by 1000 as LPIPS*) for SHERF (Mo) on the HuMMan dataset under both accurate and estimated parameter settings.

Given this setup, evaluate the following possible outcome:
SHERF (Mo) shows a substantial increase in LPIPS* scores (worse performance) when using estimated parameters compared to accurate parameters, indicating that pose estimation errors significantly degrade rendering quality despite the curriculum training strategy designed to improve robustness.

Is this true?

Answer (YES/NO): YES